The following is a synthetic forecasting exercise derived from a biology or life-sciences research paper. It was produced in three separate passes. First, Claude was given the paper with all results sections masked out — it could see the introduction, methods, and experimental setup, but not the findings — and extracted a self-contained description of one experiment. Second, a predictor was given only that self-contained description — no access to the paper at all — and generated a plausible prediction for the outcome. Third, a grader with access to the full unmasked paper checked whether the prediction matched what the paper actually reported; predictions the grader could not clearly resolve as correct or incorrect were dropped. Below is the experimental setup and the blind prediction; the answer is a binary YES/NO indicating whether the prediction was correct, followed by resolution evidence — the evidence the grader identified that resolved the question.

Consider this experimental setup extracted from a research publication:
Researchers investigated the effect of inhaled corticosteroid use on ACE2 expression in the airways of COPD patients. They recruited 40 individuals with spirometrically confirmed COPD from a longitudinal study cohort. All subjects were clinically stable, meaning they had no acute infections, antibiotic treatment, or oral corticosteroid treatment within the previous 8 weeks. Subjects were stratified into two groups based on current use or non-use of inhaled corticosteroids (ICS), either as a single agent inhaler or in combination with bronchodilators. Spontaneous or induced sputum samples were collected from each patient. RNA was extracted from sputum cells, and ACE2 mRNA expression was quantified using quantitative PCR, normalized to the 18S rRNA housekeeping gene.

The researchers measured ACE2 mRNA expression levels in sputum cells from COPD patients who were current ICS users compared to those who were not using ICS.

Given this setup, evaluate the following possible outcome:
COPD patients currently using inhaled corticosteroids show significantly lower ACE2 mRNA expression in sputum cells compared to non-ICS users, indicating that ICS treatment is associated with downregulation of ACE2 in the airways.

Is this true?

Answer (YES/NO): YES